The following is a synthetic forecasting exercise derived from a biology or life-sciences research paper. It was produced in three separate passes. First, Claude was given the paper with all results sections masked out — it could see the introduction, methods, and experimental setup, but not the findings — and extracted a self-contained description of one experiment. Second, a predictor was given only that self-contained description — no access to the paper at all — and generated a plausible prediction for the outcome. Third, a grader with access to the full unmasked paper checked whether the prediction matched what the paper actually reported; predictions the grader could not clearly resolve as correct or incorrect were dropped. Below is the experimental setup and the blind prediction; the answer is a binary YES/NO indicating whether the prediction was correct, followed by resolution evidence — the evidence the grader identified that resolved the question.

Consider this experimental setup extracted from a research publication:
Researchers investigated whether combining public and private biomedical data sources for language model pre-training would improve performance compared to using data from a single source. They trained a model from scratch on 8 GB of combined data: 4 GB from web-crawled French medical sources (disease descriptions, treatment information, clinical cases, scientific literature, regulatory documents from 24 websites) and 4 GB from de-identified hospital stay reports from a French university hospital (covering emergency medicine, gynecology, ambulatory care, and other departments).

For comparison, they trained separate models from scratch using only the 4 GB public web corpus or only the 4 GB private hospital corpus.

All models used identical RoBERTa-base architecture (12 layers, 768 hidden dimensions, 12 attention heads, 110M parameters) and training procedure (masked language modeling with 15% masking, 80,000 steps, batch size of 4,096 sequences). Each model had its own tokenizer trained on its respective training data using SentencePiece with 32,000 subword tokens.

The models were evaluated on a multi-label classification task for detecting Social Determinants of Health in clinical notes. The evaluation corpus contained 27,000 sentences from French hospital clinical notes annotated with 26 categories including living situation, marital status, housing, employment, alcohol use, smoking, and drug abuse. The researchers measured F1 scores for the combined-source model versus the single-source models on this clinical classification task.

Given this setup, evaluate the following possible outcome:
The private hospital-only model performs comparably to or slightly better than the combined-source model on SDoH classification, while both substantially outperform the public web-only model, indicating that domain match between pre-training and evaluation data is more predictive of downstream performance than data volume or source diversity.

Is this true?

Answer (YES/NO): NO